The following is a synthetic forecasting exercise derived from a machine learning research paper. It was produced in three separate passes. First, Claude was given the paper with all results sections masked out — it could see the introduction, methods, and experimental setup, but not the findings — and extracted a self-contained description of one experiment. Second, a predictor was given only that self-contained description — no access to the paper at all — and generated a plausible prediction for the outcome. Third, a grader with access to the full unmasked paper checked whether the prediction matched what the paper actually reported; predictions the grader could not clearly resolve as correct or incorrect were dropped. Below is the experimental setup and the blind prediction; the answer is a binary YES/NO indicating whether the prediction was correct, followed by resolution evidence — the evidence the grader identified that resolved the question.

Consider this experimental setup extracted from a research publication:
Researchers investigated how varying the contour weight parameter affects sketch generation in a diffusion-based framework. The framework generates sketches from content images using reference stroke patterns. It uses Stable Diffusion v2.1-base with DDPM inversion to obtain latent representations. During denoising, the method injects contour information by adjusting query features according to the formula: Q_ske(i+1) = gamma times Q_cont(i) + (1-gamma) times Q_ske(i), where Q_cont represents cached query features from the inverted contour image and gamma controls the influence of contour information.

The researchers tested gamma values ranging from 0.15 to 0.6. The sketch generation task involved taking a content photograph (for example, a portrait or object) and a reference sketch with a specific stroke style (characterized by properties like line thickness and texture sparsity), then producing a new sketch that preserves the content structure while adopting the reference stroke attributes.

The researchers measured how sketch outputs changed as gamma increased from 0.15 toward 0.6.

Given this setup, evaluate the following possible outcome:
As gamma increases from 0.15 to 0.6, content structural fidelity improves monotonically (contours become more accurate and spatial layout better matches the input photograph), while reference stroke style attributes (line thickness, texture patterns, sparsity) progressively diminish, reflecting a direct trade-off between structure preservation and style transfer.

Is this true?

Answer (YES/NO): YES